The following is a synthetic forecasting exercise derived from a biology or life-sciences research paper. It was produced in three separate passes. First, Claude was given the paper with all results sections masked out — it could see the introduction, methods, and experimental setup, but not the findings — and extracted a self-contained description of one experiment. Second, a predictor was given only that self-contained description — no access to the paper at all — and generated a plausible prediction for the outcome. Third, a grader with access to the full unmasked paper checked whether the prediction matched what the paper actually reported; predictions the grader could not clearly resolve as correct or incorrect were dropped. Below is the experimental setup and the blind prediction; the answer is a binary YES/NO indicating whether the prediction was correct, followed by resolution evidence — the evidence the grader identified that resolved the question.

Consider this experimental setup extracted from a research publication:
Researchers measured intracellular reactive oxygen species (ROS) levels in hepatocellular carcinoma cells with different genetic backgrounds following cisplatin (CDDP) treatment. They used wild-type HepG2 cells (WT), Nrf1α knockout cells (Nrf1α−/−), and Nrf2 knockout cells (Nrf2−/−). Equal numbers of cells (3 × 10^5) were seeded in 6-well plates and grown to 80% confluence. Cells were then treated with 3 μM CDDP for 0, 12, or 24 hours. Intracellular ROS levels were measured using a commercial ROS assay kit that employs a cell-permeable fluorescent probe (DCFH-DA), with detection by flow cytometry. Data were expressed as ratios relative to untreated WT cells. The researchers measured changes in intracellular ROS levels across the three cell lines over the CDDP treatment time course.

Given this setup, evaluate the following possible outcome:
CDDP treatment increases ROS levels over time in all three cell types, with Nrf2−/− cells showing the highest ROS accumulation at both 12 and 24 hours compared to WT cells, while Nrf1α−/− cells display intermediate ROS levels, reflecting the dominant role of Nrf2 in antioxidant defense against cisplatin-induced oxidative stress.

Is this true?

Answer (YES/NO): NO